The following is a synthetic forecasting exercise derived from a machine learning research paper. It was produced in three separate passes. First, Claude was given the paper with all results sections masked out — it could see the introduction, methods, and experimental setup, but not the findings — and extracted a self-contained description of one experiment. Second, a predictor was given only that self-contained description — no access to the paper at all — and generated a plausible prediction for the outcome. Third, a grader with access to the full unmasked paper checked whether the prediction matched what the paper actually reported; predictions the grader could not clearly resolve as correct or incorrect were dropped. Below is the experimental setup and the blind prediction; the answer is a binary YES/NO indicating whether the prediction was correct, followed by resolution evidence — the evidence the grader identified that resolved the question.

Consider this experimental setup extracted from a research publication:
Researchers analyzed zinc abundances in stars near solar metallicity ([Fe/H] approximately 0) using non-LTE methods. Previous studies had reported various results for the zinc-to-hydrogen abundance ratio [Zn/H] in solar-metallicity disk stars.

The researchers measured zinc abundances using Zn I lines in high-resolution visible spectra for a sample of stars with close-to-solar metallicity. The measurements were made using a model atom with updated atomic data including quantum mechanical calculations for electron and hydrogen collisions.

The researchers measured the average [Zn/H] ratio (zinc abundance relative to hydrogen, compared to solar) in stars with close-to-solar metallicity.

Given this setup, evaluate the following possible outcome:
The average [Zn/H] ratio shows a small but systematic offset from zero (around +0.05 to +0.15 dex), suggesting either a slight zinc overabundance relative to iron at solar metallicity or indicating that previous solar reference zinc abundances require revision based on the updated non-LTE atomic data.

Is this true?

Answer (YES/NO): NO